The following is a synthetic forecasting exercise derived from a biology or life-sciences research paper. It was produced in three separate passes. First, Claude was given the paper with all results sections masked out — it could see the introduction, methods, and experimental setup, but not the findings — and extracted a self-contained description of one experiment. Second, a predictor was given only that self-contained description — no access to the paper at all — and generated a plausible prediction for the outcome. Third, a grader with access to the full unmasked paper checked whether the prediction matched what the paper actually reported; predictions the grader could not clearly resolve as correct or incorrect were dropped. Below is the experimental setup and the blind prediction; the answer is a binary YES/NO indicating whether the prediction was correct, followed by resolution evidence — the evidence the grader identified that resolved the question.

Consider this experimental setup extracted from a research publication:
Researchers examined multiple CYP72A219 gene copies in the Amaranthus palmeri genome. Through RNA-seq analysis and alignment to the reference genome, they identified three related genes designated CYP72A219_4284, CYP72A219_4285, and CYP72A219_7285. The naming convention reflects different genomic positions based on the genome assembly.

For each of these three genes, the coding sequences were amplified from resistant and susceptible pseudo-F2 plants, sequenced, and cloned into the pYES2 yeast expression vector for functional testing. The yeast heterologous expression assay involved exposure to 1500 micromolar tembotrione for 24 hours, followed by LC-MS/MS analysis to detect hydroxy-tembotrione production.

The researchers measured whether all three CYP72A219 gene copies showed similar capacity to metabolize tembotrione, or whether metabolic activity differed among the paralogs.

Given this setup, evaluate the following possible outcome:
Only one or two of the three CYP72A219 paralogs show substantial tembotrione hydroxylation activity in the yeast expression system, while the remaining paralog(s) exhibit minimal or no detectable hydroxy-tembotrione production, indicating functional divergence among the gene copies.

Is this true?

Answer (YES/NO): YES